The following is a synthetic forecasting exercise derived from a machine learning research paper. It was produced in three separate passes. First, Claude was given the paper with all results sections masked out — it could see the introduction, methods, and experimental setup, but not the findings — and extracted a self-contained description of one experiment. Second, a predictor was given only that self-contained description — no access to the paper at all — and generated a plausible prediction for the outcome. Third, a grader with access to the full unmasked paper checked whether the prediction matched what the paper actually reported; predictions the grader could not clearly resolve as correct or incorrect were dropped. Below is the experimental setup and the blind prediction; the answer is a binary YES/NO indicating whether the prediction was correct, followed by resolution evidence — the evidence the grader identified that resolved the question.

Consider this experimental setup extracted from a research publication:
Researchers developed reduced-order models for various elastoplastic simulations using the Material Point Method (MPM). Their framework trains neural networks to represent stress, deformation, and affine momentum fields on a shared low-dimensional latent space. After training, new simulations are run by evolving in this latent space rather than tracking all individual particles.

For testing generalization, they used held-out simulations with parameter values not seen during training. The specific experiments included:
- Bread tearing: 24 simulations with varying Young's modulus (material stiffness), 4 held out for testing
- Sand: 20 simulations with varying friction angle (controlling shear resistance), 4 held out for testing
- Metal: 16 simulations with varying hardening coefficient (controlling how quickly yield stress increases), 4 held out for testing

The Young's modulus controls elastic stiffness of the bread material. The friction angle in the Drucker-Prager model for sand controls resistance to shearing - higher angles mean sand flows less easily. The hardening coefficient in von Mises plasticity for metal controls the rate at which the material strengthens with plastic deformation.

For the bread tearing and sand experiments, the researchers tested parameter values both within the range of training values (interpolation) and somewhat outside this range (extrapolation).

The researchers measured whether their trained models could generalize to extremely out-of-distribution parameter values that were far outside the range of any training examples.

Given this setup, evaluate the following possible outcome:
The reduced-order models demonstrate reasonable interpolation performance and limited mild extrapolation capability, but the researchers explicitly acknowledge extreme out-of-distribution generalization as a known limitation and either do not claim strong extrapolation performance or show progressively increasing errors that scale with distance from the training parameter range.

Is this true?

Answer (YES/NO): YES